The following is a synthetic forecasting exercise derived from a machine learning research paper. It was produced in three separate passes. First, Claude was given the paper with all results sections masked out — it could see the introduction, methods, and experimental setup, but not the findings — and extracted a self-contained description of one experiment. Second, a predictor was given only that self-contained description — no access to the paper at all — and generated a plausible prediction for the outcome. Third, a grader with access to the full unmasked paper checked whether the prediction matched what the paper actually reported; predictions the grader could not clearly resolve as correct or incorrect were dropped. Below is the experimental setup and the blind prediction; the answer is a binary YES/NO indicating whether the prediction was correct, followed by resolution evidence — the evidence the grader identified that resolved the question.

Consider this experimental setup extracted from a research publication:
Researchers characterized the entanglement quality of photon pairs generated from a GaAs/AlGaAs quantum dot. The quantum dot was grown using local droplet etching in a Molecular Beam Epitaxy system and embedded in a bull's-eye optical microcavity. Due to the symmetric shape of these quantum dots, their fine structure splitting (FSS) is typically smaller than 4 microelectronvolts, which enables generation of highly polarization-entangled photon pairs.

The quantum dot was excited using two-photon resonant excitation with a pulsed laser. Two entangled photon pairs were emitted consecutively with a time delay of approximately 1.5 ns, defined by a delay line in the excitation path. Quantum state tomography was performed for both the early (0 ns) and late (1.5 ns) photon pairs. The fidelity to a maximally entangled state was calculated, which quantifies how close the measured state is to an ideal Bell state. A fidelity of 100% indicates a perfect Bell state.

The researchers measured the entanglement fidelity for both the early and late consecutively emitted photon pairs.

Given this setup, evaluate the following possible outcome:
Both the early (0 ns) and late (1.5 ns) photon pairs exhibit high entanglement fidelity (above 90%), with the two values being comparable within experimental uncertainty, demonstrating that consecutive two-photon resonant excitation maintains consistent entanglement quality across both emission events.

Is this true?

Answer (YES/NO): YES